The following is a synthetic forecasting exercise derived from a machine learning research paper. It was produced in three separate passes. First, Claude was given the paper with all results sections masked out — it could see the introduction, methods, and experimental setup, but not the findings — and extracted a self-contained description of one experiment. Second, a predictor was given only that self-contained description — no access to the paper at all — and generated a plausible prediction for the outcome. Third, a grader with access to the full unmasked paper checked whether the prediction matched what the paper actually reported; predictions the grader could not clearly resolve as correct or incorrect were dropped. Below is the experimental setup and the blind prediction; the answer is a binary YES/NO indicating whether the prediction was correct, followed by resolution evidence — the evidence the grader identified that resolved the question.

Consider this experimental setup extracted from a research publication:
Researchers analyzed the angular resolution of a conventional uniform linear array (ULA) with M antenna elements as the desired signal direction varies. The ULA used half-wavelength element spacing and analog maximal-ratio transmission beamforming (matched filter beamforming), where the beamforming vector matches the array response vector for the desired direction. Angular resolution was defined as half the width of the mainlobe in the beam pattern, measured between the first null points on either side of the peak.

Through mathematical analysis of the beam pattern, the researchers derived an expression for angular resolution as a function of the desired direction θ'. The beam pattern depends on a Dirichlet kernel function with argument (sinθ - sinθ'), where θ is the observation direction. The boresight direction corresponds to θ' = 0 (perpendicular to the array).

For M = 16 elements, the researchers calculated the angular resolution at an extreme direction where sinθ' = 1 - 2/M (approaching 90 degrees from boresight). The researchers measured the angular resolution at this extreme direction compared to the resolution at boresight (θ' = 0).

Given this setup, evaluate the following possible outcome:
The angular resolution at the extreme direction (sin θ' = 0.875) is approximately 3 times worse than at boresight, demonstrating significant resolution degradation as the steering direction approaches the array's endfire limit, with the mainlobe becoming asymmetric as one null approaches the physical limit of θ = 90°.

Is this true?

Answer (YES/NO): YES